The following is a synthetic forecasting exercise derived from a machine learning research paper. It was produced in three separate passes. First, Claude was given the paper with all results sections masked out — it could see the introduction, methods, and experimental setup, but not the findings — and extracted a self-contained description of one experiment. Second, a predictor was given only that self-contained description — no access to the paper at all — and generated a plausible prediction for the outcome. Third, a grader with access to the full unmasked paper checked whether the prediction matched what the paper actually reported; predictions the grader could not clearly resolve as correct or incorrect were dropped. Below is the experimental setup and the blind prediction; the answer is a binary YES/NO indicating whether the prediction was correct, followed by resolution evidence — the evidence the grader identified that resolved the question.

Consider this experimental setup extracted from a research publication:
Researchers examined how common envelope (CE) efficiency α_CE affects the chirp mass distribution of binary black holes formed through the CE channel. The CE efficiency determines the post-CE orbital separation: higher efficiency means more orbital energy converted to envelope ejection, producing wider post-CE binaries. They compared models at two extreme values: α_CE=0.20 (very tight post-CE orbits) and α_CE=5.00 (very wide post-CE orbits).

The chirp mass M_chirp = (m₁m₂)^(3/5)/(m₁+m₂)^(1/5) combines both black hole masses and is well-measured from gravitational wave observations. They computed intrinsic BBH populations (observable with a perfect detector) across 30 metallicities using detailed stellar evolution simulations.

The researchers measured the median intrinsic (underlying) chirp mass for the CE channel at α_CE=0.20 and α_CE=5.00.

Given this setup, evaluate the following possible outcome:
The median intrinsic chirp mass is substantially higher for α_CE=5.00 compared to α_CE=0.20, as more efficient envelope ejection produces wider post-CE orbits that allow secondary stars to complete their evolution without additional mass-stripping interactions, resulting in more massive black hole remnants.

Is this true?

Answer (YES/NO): NO